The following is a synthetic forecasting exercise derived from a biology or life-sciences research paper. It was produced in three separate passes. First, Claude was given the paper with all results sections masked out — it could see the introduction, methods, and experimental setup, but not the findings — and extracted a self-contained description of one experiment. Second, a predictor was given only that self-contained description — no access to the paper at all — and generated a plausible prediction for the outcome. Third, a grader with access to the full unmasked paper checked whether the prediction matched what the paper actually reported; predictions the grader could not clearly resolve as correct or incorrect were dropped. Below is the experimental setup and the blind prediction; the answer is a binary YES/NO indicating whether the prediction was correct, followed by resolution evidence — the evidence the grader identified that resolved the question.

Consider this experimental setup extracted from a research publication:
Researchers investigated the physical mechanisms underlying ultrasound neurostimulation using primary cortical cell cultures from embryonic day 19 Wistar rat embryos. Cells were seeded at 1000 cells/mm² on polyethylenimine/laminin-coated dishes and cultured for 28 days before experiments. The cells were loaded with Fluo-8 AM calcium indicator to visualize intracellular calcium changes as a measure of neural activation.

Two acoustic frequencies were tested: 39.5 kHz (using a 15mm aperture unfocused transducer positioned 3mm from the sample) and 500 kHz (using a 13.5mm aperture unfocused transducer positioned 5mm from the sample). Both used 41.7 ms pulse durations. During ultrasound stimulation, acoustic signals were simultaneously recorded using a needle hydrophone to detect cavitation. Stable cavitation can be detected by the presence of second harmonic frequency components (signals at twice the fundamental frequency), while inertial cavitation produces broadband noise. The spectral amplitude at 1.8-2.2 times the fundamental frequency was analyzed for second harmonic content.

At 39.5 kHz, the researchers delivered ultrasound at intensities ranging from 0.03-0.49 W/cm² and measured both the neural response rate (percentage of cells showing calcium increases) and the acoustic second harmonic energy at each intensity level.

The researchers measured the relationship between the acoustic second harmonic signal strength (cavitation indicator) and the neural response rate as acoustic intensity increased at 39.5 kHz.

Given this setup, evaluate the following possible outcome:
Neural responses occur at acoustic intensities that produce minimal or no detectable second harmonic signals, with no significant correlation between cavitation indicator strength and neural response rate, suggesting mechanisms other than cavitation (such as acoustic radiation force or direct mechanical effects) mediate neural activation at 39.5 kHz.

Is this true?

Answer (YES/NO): NO